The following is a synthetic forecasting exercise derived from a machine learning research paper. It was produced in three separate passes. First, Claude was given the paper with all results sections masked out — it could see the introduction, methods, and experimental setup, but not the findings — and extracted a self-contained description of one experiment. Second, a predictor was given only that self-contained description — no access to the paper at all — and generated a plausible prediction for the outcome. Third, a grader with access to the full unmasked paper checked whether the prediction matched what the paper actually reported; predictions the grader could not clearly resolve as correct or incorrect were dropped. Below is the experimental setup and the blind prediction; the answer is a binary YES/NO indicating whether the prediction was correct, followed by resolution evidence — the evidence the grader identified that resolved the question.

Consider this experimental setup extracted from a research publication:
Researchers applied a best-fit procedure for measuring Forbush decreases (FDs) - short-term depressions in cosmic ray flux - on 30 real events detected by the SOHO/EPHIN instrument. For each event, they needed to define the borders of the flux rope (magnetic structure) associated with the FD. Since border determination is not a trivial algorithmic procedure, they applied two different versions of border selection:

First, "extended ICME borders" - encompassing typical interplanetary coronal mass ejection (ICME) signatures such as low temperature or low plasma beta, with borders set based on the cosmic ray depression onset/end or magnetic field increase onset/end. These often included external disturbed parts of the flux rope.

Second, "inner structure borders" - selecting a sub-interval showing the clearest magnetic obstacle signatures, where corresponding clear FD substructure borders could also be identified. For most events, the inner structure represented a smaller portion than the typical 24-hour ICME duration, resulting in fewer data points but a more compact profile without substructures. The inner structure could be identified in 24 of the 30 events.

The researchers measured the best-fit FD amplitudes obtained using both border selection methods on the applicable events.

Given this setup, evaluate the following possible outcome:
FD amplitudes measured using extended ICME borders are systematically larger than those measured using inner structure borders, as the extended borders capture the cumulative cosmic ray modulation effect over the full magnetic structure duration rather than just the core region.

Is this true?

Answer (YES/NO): NO